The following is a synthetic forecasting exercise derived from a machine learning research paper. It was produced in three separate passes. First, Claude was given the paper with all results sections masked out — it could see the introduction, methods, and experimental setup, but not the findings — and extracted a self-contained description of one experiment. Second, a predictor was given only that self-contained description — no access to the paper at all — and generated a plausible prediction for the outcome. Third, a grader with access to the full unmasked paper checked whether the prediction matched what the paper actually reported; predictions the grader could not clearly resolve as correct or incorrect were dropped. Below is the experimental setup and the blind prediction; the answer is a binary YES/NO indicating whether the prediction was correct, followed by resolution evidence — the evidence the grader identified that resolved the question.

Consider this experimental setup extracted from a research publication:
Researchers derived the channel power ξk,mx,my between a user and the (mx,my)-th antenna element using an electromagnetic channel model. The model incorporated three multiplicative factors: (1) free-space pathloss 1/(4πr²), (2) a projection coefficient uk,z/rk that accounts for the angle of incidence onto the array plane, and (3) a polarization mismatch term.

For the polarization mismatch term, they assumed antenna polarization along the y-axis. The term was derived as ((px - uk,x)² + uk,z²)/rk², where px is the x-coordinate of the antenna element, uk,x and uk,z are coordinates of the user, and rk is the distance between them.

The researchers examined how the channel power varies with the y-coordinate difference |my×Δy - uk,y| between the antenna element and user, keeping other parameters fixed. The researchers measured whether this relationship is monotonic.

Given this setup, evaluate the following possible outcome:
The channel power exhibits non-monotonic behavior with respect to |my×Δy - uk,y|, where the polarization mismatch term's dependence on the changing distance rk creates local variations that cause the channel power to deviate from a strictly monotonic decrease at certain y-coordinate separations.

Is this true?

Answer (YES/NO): NO